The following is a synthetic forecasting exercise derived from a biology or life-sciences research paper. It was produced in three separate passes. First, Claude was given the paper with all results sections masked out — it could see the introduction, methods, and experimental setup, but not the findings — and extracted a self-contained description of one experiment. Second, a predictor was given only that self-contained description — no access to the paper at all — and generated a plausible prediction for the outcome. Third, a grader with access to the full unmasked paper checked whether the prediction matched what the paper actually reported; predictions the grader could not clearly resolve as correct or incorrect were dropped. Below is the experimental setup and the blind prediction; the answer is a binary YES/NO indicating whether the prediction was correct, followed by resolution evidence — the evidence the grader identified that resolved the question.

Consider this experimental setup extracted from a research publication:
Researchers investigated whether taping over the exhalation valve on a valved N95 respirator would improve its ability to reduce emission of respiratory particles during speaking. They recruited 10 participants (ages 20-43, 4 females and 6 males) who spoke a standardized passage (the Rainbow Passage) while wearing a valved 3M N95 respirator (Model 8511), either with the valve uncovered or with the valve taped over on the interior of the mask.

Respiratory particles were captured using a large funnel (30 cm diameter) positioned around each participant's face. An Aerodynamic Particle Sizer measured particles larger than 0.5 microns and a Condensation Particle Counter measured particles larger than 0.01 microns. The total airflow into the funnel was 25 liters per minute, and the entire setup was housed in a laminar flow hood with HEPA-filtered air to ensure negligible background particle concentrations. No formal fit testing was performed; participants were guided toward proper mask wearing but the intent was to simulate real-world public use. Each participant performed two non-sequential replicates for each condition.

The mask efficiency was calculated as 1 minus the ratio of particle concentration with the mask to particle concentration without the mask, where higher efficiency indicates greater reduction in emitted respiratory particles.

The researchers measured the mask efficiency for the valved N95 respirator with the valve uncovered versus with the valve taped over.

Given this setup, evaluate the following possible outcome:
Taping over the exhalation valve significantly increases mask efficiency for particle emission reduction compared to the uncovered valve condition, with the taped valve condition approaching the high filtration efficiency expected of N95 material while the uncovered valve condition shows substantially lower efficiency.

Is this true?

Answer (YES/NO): NO